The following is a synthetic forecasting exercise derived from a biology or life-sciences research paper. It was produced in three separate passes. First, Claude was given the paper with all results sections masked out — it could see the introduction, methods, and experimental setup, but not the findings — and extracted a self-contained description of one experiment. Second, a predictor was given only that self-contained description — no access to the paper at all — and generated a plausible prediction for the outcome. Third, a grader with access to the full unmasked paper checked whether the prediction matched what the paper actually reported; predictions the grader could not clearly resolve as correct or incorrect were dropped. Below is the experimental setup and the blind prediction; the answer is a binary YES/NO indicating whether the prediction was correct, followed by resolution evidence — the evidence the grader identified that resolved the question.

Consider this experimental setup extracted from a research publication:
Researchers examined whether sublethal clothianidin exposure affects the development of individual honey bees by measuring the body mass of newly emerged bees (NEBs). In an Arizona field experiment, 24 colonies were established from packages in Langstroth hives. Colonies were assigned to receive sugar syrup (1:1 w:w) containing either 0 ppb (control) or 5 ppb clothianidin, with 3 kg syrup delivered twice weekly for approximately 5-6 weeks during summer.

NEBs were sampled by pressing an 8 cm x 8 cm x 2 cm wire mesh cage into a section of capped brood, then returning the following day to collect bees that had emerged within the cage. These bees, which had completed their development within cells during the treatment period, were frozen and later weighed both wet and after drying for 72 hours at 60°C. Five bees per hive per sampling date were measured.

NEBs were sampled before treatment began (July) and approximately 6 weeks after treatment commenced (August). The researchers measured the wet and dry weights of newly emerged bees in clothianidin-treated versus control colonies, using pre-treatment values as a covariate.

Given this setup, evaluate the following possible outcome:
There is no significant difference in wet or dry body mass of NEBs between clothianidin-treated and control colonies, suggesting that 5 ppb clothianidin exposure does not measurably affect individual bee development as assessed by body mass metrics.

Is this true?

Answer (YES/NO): YES